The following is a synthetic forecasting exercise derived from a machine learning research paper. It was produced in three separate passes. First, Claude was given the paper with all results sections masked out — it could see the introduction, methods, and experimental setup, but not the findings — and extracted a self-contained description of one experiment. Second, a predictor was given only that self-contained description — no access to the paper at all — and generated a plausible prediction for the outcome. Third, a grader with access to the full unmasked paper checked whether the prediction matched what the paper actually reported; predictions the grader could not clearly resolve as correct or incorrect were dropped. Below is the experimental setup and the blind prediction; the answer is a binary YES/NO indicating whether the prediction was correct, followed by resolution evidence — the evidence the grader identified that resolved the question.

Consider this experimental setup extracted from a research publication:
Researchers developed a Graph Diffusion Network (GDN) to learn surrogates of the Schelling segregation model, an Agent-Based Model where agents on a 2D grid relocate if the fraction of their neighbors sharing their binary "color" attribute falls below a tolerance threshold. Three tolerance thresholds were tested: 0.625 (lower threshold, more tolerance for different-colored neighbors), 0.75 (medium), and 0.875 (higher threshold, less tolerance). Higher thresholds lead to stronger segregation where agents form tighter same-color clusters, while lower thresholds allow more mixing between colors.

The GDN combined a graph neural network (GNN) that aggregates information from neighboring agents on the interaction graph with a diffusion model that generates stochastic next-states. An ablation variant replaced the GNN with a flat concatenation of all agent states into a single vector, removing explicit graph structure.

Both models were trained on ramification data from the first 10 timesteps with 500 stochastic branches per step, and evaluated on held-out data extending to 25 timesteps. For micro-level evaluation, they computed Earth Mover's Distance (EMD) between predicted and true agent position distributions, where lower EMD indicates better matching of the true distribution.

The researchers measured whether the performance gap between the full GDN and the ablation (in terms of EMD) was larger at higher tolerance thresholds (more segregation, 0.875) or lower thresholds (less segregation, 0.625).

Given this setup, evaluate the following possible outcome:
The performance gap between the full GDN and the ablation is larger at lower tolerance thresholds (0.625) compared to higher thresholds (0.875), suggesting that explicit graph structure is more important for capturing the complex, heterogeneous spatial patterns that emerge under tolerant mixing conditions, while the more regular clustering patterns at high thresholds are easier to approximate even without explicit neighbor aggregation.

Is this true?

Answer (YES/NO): NO